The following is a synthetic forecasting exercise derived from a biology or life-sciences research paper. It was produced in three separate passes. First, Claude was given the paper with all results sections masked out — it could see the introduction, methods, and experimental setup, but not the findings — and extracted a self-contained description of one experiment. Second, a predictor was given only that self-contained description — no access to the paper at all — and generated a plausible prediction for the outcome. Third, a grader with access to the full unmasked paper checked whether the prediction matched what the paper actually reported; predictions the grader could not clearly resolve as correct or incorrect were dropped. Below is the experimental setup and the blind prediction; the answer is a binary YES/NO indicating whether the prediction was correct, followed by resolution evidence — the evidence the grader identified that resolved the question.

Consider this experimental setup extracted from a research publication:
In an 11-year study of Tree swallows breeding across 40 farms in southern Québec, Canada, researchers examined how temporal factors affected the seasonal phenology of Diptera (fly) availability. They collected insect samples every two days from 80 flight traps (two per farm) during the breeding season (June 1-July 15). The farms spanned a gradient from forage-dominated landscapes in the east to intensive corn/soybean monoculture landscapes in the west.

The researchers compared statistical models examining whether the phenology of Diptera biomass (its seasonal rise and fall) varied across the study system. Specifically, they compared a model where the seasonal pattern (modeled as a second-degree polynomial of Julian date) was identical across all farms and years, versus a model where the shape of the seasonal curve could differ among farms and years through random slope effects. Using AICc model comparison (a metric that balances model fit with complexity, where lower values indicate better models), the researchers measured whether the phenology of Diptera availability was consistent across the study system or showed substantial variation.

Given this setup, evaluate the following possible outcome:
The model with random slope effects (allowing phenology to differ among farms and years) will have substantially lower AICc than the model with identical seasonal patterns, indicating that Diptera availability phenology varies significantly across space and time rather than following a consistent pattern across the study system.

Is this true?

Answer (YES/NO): YES